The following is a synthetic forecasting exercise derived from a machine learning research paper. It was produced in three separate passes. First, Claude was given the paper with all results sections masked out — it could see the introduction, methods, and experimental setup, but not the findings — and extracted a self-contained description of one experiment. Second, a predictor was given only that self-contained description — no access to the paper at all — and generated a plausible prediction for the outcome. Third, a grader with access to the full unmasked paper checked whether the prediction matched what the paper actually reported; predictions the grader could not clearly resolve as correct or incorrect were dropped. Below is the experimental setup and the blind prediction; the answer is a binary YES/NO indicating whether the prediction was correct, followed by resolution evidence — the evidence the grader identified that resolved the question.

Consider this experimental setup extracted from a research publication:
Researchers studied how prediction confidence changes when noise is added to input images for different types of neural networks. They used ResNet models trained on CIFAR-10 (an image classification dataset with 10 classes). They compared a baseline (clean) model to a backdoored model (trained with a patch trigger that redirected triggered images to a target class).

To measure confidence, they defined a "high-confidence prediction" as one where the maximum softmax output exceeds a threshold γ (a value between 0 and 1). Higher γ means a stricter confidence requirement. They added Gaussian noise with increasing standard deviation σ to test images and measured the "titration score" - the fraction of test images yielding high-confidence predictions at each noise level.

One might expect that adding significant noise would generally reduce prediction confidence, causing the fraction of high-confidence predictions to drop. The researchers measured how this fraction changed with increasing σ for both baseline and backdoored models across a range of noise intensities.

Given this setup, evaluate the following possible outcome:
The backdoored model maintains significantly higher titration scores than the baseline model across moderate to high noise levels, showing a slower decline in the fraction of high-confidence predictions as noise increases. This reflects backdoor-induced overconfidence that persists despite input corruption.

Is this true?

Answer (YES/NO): NO